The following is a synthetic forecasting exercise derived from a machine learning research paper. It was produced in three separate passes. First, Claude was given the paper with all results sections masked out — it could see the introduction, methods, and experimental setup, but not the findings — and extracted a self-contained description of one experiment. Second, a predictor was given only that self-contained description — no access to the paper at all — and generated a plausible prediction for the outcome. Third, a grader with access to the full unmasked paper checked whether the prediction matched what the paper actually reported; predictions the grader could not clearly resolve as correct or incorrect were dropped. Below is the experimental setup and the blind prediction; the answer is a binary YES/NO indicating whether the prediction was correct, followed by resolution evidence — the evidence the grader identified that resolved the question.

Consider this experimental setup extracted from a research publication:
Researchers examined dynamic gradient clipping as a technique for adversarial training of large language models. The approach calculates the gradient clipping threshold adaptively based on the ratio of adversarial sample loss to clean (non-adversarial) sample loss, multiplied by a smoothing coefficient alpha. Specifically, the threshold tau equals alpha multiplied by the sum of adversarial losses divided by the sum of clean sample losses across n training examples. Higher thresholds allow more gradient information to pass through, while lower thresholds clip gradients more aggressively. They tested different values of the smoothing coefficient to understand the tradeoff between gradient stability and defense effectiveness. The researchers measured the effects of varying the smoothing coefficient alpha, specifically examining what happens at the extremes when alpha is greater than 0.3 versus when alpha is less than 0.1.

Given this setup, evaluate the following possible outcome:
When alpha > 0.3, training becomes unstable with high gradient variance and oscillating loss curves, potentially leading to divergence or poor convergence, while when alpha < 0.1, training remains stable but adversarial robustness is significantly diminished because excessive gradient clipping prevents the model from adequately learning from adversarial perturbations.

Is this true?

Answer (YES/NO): NO